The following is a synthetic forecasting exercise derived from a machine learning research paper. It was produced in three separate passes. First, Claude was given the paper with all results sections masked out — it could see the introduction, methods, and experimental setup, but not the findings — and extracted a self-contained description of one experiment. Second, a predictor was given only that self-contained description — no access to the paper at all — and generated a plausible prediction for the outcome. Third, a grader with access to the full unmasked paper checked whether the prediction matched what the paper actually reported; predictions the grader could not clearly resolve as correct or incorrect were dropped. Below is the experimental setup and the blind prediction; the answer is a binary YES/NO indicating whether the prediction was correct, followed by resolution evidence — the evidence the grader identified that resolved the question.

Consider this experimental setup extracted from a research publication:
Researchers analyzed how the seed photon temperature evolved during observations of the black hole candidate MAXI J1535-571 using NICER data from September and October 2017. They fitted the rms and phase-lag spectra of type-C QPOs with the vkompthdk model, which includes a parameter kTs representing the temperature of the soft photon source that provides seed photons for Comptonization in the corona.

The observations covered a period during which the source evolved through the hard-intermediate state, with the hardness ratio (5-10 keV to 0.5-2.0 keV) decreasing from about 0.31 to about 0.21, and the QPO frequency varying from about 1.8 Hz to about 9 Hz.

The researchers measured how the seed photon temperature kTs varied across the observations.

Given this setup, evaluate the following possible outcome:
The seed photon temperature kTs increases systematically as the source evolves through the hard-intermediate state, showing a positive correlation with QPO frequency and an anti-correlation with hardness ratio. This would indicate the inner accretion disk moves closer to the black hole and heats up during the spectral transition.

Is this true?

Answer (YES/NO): NO